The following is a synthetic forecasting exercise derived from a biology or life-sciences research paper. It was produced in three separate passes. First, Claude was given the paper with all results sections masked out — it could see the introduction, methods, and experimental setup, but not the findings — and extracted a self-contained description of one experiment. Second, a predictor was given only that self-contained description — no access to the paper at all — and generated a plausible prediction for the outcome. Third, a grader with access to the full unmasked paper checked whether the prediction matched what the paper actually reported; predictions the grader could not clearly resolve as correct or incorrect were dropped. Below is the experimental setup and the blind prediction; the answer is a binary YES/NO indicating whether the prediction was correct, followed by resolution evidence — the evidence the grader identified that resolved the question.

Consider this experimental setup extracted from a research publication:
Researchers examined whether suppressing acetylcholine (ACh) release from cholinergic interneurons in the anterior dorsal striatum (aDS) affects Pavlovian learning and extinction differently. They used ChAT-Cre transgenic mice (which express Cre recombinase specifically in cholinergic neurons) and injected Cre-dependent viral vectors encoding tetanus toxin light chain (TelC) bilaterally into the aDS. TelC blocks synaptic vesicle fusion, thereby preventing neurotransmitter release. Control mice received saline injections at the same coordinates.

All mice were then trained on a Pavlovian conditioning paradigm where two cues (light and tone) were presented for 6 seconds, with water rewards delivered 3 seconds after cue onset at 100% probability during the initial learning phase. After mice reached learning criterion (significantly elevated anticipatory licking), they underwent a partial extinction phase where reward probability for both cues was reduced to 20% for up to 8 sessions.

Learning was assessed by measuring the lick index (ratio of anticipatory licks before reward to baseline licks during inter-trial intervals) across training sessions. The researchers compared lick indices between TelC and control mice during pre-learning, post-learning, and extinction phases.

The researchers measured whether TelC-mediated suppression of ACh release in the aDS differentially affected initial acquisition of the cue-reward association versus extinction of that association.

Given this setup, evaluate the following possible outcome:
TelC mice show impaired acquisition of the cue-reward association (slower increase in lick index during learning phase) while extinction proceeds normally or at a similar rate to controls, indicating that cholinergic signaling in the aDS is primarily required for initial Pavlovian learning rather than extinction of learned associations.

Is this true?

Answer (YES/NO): NO